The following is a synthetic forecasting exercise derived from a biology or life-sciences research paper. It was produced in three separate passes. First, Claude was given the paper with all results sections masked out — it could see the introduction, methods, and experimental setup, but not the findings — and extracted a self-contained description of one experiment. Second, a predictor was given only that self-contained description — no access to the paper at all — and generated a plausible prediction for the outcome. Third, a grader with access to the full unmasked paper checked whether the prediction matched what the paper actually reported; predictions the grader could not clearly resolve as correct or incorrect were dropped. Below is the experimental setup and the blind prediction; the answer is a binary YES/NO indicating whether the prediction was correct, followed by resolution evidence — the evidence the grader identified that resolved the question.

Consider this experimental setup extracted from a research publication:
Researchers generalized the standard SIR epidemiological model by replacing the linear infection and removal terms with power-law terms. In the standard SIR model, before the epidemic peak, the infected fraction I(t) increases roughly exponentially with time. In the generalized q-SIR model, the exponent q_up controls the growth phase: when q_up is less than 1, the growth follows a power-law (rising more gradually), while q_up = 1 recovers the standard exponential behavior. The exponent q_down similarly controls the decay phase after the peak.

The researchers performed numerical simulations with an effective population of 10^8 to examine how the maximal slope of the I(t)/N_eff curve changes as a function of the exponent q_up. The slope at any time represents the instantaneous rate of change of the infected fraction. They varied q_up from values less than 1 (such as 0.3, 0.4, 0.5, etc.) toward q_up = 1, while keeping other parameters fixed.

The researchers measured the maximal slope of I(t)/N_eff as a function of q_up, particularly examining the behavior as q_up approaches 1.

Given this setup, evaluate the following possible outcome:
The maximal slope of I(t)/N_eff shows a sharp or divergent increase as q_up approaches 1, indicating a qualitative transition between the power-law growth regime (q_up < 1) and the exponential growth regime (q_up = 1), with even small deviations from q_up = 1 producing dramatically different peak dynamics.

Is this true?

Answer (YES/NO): YES